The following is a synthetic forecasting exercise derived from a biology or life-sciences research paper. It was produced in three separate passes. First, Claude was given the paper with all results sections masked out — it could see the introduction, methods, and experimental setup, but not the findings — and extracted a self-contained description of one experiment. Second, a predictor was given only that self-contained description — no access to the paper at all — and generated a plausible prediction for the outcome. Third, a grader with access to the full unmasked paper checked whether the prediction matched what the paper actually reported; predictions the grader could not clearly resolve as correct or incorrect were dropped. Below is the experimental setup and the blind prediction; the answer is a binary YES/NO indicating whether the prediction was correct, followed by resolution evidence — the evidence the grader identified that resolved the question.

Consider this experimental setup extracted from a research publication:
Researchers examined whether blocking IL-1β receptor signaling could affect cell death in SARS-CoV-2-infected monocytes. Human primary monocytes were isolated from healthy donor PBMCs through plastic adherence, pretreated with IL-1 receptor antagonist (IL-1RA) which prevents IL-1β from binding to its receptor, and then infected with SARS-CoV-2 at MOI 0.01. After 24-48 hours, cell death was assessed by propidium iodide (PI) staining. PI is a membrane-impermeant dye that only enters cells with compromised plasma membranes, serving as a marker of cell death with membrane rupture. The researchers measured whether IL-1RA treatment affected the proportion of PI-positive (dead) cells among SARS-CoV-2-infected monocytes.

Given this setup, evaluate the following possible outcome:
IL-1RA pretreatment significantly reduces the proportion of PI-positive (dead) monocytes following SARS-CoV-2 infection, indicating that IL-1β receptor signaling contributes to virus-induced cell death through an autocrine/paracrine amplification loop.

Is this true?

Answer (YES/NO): YES